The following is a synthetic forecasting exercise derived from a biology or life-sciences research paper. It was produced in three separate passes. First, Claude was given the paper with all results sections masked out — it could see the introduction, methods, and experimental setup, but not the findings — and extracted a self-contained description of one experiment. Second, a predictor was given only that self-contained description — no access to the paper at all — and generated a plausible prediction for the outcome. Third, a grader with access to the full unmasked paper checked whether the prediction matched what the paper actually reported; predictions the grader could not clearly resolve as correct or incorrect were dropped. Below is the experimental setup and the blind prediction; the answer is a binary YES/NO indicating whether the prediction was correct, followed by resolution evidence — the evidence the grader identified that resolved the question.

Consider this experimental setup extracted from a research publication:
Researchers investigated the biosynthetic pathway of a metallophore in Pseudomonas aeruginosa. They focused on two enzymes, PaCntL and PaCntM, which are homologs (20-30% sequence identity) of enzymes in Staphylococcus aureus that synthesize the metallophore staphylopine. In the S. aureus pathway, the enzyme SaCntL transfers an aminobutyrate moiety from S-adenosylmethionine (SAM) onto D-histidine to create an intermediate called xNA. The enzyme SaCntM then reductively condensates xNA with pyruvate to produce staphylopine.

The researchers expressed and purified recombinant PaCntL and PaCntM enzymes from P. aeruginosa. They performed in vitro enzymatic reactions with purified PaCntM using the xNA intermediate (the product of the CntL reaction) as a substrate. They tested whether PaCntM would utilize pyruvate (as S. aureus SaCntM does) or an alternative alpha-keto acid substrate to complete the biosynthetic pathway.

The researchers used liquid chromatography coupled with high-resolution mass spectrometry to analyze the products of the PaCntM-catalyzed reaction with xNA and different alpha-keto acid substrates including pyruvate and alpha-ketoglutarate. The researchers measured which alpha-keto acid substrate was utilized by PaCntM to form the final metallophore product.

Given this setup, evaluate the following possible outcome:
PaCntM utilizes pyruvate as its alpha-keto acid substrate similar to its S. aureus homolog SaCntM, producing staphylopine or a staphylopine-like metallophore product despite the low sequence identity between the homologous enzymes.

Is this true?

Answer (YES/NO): NO